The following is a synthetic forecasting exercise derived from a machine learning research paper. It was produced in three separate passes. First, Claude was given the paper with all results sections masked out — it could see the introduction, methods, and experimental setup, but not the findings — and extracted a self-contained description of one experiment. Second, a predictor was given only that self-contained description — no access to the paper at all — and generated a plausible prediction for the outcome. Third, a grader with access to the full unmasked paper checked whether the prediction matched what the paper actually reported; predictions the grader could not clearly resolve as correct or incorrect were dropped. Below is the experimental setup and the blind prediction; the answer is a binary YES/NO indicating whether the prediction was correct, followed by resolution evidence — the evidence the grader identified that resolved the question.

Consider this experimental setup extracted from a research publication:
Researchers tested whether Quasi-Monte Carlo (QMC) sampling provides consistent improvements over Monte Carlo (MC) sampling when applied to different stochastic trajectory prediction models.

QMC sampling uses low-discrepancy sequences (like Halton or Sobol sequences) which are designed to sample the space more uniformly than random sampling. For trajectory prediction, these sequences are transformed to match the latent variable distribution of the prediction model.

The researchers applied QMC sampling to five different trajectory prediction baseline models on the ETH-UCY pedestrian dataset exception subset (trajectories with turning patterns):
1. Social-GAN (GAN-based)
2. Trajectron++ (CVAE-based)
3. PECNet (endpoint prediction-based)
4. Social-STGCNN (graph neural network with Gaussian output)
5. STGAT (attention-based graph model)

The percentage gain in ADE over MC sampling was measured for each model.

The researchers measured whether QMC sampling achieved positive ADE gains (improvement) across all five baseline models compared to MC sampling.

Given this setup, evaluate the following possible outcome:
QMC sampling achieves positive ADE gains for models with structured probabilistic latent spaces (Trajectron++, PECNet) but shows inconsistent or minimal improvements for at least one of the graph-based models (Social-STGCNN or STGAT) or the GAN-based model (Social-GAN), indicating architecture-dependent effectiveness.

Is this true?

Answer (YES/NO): NO